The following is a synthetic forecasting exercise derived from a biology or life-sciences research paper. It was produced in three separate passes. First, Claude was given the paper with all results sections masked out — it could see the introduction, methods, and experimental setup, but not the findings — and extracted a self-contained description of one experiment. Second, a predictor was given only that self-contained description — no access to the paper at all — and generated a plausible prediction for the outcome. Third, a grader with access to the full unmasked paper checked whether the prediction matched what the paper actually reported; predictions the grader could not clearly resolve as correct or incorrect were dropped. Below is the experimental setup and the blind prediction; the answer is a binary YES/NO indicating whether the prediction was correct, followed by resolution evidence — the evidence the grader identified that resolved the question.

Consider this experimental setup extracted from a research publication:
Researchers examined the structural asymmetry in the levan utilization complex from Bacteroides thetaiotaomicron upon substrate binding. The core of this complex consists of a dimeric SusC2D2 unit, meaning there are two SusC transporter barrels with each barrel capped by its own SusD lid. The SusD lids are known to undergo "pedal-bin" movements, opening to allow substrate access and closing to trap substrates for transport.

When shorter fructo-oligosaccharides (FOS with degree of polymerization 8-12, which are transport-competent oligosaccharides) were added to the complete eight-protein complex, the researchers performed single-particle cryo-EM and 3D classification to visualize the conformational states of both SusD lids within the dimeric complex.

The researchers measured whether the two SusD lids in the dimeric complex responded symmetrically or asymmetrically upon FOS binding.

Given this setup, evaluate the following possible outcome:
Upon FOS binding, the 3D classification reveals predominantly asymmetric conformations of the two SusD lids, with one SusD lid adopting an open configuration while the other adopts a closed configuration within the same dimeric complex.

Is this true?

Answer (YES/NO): NO